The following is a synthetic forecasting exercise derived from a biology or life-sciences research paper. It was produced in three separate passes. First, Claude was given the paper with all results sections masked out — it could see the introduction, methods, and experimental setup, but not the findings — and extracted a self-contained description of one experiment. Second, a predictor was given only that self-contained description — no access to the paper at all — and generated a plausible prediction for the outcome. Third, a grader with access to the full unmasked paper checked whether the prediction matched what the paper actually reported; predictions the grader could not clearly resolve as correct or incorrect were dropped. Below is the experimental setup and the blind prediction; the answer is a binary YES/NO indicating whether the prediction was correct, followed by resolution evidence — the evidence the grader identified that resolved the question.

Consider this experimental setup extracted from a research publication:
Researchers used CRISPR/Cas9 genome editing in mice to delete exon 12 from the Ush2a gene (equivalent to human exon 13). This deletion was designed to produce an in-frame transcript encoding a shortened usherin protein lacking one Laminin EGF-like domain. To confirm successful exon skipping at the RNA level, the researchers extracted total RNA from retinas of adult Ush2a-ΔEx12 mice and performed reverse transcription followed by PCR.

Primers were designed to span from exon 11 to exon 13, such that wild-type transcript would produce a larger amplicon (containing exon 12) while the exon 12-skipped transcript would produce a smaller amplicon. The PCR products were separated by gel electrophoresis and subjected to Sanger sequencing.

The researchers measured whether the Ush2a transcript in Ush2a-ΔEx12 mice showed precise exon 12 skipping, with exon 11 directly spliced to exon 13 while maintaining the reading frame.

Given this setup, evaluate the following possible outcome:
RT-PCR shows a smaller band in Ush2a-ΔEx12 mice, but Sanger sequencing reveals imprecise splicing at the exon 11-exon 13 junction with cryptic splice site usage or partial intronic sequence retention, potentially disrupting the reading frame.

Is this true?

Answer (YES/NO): NO